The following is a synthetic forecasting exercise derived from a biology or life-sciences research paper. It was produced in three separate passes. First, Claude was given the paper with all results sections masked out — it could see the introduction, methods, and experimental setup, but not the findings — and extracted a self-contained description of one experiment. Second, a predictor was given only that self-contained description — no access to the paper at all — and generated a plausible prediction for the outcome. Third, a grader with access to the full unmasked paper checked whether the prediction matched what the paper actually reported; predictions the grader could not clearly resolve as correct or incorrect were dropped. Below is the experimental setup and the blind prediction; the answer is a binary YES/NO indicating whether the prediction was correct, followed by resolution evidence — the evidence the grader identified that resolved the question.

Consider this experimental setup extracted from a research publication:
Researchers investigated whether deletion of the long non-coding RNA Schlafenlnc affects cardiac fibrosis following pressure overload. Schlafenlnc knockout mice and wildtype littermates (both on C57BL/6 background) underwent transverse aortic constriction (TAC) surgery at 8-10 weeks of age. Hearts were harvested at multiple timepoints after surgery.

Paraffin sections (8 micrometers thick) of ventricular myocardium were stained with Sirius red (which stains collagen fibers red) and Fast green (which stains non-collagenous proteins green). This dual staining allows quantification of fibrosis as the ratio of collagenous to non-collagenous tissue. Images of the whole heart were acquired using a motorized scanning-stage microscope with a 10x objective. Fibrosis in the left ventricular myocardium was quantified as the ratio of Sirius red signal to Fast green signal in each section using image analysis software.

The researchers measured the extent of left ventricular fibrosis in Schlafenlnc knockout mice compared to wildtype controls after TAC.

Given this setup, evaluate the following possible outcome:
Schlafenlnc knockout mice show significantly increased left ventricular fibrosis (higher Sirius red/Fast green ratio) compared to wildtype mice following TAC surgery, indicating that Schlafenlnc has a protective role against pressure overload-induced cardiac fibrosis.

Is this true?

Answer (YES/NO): NO